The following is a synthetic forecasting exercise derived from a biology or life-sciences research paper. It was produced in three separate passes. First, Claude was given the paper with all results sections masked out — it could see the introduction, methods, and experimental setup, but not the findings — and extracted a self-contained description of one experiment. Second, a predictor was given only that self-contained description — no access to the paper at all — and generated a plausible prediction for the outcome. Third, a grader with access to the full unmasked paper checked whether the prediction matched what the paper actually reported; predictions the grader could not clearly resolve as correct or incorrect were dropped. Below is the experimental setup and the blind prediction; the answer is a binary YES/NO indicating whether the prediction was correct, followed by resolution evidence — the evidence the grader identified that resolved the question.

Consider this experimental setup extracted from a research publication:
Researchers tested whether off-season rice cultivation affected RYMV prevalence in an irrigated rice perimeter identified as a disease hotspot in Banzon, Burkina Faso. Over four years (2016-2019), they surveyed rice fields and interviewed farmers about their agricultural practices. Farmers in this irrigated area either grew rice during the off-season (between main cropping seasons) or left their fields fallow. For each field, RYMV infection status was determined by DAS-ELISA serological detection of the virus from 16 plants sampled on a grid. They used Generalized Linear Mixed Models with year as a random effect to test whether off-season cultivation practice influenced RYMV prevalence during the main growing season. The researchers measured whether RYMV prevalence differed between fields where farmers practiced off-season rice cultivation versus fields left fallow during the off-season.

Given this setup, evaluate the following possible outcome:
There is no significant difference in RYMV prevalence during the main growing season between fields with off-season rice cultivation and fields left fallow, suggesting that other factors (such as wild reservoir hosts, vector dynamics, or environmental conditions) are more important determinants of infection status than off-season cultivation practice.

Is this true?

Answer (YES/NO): YES